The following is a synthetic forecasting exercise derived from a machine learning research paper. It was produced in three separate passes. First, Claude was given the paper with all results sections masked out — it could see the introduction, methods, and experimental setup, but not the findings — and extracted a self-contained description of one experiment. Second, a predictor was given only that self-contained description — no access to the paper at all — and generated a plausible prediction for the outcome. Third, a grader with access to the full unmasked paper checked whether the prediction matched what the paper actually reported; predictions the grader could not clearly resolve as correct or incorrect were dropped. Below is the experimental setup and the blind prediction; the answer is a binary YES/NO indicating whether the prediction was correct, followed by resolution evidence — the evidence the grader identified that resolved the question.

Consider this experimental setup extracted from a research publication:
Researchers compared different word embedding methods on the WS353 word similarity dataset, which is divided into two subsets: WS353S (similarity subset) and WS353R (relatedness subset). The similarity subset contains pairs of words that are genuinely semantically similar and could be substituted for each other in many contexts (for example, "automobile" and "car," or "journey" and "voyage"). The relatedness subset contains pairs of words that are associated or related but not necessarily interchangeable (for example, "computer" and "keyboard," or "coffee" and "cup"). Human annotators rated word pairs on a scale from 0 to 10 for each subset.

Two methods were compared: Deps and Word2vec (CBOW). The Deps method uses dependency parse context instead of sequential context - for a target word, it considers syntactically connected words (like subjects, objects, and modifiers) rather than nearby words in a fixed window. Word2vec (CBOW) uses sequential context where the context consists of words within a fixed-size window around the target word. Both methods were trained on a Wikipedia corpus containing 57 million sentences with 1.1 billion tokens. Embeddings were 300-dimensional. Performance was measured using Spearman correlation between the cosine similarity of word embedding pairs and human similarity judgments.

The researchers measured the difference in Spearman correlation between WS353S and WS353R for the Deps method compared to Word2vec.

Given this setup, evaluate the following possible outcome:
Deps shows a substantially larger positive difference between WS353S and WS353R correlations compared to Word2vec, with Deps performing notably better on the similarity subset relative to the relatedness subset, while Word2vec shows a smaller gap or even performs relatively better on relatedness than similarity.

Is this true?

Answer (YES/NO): YES